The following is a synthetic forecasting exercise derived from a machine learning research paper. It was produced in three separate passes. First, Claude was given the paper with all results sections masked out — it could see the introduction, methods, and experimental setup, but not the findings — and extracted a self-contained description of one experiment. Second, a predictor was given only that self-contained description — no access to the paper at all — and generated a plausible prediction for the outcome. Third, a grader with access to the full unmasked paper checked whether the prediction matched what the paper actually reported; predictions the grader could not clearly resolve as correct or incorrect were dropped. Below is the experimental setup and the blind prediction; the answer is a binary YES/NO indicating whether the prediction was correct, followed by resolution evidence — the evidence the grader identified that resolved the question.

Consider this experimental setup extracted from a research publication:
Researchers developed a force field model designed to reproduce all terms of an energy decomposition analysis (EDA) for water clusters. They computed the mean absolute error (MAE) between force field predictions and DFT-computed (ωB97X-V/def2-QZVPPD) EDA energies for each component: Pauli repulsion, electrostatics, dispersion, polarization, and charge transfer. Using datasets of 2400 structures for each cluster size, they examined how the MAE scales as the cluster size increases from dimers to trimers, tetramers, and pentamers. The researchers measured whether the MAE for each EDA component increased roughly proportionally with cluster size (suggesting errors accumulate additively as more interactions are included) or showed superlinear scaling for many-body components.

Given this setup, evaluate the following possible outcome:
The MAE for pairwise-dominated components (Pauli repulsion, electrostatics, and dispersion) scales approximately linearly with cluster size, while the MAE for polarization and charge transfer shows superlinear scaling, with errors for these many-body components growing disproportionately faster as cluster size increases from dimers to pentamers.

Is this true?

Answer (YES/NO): NO